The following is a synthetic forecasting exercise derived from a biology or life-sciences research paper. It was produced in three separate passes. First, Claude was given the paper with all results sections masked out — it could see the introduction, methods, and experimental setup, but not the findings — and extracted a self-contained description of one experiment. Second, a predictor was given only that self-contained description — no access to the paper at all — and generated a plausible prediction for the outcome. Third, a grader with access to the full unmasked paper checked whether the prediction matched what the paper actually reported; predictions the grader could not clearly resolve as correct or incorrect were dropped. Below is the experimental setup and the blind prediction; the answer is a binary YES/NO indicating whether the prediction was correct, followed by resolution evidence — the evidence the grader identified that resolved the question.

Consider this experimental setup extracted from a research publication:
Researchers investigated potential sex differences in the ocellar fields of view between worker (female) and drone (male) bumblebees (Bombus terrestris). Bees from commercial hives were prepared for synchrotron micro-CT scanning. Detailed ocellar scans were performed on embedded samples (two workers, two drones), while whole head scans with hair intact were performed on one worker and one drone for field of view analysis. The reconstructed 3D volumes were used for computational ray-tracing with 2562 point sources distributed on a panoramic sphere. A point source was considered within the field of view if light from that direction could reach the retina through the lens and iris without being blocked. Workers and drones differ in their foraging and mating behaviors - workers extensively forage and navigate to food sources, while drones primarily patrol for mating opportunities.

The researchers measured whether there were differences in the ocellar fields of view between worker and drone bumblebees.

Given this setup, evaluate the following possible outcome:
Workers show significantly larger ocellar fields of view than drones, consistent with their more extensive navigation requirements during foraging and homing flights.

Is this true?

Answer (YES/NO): NO